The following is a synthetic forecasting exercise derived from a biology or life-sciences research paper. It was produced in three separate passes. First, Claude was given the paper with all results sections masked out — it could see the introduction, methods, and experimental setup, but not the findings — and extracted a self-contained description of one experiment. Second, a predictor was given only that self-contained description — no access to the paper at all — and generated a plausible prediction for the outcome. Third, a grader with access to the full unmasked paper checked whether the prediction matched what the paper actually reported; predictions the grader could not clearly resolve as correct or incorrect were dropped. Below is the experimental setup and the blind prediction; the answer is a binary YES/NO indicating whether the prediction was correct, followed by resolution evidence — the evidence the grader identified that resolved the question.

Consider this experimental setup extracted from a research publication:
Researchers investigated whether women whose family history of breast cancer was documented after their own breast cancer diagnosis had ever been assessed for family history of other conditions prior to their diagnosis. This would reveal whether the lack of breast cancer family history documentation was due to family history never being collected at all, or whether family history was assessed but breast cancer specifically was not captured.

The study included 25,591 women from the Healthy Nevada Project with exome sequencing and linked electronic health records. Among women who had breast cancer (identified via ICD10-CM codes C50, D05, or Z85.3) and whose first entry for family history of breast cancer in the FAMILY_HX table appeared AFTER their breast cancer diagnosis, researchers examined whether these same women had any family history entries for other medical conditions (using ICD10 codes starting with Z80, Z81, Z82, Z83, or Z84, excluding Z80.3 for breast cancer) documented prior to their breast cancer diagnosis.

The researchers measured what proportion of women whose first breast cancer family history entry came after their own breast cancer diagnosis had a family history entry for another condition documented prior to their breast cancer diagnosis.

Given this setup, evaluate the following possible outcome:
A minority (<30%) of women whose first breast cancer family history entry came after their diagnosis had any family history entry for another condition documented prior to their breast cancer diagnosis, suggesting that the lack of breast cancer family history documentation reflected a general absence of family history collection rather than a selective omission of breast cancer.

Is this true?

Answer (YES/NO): NO